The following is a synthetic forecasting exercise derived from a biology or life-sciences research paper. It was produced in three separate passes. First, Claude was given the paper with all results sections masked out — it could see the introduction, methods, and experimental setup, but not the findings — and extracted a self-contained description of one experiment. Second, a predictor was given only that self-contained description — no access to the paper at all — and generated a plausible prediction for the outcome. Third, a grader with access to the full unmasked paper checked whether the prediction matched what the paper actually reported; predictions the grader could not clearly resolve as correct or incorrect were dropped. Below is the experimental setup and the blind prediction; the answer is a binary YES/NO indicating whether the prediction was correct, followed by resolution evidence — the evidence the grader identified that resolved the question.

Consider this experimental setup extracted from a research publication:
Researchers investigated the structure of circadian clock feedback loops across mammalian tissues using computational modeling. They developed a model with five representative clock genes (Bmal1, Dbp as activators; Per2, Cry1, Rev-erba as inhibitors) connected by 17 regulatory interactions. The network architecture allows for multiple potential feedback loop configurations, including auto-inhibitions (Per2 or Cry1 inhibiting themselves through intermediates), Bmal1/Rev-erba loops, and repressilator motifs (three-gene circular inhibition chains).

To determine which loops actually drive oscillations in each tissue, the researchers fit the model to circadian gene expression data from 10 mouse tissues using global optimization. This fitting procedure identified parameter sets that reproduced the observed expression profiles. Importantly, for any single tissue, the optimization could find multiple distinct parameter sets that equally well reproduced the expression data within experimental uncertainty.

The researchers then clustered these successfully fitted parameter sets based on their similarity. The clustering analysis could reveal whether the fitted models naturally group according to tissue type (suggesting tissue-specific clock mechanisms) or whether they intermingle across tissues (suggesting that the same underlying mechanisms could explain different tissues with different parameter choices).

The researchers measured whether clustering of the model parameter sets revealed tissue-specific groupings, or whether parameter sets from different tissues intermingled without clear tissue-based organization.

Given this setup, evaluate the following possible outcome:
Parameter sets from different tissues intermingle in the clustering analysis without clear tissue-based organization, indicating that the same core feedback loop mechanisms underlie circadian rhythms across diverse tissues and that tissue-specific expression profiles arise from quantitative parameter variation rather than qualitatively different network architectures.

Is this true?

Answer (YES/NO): NO